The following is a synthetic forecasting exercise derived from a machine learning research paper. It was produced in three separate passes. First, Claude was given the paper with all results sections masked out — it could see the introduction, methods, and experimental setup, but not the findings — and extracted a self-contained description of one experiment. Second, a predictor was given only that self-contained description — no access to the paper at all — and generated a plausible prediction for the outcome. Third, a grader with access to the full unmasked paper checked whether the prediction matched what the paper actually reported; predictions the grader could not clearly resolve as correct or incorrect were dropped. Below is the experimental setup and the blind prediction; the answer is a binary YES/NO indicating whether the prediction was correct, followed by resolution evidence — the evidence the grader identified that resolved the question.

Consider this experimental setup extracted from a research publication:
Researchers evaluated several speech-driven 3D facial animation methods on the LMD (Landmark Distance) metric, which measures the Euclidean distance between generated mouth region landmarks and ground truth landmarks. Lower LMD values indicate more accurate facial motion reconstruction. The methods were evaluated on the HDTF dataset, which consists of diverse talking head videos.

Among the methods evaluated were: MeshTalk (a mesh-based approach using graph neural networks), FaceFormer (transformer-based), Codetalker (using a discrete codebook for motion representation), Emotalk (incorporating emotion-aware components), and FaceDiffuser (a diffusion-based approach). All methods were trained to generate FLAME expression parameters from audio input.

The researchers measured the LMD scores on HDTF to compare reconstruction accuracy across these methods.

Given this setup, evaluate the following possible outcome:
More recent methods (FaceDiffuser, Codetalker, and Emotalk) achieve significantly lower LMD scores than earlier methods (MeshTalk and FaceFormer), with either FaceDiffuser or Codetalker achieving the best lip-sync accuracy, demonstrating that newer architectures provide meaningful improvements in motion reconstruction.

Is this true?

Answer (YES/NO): NO